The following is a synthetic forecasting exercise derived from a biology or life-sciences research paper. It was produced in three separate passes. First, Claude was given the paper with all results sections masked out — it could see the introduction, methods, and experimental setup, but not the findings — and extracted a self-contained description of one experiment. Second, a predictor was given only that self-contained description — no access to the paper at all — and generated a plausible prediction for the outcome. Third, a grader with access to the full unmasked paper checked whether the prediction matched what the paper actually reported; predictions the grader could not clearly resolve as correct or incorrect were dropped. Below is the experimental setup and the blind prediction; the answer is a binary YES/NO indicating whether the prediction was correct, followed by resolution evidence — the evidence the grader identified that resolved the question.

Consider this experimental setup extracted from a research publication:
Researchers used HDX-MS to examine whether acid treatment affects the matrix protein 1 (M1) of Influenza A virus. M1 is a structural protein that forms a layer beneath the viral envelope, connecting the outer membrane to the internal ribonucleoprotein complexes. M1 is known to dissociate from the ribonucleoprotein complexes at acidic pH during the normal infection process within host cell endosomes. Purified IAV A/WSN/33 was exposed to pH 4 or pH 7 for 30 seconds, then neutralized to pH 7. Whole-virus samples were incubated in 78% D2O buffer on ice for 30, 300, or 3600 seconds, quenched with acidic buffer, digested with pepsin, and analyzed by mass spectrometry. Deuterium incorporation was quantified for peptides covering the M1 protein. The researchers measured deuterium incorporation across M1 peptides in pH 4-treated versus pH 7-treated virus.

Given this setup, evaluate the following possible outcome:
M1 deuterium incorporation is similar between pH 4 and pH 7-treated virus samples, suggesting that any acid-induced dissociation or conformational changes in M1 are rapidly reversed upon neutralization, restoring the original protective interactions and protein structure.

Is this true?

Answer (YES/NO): NO